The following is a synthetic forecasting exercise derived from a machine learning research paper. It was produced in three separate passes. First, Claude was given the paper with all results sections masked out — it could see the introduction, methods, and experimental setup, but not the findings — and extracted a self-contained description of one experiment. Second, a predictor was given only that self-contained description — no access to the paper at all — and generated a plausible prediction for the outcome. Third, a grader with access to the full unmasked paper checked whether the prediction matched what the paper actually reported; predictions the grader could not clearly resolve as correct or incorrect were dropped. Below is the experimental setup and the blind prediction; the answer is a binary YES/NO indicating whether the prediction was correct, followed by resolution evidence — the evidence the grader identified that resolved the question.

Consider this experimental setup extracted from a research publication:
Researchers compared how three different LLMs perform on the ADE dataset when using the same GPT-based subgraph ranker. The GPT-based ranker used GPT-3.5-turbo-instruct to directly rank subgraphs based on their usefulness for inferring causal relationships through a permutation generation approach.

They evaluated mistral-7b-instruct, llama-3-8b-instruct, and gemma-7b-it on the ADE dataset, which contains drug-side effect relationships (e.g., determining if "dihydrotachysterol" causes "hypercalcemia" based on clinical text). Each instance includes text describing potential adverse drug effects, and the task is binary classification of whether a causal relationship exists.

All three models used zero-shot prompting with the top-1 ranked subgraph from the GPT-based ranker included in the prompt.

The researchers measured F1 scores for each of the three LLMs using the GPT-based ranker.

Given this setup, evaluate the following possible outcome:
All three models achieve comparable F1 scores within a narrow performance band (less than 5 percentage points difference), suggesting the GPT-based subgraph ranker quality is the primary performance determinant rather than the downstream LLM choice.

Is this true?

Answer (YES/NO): NO